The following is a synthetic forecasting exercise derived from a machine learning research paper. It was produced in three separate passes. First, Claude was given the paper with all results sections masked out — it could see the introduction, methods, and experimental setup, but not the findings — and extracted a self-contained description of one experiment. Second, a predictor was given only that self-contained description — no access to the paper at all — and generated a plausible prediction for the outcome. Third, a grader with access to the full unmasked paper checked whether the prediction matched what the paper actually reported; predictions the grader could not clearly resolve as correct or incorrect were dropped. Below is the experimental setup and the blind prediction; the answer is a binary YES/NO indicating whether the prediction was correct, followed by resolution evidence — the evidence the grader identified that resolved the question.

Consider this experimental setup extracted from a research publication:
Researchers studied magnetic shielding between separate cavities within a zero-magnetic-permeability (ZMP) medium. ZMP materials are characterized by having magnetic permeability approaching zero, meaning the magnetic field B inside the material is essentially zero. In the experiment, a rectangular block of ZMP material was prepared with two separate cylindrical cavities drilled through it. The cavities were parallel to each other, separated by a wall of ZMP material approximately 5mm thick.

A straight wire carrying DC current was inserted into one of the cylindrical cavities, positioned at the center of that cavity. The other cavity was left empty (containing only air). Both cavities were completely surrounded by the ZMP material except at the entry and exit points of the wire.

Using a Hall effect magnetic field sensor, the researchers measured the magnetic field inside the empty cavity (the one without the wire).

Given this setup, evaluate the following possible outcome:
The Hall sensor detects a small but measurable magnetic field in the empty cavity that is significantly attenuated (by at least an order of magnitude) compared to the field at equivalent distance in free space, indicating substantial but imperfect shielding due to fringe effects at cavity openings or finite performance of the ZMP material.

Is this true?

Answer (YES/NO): NO